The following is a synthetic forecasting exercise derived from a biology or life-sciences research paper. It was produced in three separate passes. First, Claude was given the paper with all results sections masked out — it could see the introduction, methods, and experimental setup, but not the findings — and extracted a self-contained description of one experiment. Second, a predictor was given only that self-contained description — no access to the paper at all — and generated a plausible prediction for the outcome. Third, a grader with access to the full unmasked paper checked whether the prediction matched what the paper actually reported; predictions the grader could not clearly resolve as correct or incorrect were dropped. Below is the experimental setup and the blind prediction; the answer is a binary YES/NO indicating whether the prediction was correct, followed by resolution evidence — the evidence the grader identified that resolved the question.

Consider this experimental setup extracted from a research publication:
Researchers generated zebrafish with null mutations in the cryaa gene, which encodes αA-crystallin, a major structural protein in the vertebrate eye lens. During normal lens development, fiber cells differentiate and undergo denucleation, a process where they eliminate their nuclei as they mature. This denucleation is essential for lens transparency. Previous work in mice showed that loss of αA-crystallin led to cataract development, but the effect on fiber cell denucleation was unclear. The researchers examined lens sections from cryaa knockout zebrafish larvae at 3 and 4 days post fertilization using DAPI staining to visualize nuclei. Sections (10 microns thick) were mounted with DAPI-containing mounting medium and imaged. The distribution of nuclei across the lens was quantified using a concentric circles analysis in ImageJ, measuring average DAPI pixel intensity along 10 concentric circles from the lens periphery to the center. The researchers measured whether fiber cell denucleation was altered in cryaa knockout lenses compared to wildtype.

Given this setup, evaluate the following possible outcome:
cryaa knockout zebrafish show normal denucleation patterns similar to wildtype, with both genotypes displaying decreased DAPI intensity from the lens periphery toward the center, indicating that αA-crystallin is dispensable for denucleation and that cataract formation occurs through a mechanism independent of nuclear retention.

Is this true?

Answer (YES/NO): YES